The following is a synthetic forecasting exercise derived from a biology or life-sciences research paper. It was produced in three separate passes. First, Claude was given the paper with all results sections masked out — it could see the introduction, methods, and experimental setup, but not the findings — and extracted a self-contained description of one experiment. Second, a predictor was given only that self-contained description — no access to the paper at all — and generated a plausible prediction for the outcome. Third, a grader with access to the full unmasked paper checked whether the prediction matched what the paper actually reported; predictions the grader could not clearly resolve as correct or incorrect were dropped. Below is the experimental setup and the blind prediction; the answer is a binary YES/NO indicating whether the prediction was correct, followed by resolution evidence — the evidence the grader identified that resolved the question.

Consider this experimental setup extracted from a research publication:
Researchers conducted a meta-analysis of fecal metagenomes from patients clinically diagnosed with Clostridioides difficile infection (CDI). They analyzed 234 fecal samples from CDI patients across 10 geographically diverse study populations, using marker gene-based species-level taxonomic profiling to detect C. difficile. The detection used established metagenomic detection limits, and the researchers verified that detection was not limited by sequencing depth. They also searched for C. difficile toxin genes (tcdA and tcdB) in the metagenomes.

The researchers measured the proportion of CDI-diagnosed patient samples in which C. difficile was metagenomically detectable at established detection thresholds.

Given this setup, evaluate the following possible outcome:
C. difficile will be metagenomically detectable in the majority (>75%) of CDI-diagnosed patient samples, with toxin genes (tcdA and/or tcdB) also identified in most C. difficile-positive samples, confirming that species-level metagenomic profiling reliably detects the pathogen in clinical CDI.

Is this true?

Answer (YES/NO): NO